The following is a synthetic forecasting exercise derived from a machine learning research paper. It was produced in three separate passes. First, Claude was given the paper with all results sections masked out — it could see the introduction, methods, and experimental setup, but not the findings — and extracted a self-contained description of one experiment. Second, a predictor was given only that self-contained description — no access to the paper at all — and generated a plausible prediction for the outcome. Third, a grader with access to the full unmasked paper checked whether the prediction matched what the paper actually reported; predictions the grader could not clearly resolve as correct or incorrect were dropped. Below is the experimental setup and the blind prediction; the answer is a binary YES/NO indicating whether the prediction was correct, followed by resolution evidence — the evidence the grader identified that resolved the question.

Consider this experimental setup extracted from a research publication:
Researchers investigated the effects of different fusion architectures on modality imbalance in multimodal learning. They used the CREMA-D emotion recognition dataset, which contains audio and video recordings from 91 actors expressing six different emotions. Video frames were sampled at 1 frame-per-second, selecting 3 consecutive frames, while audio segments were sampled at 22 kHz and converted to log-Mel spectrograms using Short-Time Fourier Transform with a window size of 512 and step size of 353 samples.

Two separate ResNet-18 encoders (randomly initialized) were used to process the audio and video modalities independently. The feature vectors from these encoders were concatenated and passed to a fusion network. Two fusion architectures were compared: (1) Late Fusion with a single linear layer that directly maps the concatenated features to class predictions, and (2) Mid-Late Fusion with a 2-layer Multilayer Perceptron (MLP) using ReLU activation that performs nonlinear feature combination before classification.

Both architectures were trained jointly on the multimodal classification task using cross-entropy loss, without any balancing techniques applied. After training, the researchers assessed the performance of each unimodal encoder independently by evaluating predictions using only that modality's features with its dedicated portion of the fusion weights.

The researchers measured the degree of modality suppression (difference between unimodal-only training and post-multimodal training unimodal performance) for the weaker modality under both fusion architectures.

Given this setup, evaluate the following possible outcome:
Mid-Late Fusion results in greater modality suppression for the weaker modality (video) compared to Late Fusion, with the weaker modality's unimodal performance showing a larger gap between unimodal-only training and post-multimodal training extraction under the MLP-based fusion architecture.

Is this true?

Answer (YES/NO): YES